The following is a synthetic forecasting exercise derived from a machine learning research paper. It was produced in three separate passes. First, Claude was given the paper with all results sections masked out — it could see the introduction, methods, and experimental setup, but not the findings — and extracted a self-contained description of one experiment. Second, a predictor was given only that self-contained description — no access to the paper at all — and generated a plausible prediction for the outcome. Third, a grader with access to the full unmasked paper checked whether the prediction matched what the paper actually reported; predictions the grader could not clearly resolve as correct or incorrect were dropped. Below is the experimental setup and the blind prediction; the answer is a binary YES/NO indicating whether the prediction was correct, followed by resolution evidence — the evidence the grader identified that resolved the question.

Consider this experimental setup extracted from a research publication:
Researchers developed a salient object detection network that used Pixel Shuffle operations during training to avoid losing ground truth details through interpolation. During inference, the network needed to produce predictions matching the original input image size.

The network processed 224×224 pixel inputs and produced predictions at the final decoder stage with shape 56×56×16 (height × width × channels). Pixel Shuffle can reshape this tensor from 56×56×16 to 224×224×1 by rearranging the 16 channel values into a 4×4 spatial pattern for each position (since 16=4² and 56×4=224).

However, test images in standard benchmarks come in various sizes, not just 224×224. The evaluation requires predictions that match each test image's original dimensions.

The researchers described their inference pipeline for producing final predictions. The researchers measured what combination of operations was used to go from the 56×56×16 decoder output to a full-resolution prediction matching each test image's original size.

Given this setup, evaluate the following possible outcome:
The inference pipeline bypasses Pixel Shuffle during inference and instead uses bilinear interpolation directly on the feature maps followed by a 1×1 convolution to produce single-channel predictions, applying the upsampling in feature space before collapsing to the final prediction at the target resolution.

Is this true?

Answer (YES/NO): NO